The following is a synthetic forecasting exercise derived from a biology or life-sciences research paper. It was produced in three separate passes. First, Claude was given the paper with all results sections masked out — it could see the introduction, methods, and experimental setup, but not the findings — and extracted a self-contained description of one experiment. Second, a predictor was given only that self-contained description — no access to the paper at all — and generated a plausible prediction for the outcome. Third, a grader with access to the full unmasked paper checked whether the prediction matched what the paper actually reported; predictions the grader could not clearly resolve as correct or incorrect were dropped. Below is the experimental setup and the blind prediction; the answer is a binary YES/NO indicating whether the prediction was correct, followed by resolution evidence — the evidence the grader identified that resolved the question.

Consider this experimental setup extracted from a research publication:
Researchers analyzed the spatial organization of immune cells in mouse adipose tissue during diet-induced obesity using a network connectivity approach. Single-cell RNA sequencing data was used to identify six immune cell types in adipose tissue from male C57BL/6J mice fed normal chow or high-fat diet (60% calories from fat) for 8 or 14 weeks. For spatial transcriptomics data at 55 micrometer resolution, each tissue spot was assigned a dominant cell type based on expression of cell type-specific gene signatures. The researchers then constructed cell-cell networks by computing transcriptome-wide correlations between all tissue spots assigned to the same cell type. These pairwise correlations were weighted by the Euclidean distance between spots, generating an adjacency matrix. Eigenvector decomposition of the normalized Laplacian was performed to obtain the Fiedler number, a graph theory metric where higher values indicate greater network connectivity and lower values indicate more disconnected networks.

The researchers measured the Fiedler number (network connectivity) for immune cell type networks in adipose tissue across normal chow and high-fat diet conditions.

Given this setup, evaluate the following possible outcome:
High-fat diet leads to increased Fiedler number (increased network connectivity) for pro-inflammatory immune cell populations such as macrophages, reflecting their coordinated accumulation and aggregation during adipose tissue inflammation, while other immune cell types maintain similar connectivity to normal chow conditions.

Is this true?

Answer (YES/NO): NO